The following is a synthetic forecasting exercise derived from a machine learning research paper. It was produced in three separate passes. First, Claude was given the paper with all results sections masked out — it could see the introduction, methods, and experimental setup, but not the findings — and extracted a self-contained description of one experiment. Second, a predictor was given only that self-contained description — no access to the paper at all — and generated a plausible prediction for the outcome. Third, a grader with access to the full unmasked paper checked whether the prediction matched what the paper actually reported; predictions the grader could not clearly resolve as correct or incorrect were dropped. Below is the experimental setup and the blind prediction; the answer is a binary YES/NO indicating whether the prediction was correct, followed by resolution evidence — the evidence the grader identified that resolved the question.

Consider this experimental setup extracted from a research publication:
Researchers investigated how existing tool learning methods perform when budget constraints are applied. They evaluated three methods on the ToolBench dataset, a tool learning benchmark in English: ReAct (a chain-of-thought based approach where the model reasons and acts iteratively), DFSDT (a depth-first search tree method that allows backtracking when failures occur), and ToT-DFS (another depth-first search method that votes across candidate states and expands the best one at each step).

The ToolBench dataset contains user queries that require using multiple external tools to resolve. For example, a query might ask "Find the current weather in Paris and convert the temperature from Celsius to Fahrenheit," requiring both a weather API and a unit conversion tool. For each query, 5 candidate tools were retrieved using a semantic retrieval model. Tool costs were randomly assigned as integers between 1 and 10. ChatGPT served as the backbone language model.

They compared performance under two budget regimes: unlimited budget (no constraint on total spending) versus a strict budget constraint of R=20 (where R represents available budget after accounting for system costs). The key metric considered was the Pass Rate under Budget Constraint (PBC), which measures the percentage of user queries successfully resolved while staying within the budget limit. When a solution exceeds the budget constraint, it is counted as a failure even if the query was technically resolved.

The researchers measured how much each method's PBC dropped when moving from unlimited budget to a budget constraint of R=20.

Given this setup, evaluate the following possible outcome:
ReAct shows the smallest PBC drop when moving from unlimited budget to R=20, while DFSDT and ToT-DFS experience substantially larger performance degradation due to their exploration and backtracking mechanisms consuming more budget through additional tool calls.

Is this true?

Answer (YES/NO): YES